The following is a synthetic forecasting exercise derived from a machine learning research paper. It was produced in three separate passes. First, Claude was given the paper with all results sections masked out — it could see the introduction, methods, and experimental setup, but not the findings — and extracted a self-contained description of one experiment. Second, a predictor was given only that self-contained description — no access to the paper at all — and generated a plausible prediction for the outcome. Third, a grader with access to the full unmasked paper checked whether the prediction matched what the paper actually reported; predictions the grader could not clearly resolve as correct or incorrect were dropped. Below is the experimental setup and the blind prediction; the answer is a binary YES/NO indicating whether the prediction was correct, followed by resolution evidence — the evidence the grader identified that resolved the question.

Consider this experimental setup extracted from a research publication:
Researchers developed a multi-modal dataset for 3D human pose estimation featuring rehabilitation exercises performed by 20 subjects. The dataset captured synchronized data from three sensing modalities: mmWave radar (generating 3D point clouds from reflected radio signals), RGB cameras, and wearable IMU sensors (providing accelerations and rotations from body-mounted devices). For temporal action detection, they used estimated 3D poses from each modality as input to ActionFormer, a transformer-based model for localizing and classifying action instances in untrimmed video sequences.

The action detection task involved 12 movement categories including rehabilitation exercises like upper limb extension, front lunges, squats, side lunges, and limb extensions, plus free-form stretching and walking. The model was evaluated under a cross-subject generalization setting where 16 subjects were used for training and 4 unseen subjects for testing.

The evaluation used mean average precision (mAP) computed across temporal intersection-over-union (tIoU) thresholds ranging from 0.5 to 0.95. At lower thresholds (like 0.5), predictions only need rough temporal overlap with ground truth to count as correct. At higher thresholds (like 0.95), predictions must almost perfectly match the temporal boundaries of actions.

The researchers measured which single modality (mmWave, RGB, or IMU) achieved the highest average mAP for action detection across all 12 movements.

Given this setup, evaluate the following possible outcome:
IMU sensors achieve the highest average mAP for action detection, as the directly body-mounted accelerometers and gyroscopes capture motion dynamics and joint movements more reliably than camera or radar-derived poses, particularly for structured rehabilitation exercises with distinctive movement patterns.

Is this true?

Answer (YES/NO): YES